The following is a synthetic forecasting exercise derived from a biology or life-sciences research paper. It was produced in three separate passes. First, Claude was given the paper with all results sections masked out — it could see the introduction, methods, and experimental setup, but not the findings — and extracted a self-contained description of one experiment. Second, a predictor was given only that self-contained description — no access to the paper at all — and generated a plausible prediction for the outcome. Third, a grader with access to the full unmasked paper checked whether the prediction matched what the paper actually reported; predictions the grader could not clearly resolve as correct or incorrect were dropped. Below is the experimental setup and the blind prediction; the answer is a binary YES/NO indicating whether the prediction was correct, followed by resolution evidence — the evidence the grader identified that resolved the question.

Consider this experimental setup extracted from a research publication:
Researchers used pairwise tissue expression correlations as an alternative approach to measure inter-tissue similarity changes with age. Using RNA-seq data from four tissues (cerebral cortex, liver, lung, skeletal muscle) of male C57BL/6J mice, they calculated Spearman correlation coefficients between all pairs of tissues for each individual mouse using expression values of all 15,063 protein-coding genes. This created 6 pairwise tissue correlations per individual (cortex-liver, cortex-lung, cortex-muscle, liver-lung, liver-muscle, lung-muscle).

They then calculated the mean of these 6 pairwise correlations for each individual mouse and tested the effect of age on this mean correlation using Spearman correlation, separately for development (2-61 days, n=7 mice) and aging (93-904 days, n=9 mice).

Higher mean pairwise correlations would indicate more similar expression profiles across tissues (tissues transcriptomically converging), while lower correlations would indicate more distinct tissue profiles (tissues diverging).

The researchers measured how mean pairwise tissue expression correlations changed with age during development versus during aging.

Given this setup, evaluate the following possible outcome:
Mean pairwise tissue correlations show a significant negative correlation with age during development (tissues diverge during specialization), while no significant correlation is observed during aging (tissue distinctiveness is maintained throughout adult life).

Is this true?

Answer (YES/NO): NO